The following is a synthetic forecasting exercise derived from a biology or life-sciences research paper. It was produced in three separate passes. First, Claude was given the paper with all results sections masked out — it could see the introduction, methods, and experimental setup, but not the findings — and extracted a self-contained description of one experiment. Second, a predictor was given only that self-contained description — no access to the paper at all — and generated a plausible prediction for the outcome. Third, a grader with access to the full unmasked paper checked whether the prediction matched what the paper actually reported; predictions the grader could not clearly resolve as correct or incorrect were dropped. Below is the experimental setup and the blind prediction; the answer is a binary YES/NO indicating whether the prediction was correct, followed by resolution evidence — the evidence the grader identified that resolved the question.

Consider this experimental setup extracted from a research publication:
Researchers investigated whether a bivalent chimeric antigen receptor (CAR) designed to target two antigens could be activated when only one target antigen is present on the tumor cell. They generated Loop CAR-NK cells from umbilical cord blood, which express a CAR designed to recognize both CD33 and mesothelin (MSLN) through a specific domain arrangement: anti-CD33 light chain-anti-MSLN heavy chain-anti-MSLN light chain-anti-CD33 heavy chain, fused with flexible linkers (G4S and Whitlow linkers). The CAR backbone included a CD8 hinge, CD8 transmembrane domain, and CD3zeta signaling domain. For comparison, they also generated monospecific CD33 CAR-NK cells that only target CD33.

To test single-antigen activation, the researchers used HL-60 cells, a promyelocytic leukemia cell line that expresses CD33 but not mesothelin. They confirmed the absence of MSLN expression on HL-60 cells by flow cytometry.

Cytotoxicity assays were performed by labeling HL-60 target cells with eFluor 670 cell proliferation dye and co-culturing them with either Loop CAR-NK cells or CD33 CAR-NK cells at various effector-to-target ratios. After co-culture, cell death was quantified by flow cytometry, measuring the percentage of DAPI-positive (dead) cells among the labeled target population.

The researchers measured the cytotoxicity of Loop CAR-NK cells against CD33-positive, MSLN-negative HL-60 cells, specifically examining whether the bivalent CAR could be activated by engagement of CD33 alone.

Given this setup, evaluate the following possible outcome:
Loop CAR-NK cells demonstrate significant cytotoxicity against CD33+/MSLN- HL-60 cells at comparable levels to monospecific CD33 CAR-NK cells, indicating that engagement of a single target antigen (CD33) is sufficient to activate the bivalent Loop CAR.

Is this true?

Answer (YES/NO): YES